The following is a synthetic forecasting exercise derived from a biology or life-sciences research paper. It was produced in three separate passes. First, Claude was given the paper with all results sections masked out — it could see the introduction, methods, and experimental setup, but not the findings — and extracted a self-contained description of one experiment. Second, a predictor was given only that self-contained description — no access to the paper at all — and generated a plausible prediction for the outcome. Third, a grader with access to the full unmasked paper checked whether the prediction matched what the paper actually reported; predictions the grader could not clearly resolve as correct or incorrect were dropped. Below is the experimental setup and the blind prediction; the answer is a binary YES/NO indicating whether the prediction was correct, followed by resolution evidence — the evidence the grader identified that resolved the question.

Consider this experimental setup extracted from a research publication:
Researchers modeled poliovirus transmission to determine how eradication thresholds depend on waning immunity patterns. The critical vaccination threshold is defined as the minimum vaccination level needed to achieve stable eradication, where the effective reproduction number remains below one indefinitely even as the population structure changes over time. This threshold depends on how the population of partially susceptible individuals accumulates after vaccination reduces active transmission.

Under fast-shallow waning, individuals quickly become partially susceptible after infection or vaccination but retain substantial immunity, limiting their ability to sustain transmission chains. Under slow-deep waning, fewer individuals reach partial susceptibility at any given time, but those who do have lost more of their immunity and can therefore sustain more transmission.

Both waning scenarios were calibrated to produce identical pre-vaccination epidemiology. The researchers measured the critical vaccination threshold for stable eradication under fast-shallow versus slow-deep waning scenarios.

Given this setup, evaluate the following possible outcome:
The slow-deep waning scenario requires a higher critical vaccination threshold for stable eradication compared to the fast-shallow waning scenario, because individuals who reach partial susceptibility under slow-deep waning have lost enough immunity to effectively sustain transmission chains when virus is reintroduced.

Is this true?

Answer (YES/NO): YES